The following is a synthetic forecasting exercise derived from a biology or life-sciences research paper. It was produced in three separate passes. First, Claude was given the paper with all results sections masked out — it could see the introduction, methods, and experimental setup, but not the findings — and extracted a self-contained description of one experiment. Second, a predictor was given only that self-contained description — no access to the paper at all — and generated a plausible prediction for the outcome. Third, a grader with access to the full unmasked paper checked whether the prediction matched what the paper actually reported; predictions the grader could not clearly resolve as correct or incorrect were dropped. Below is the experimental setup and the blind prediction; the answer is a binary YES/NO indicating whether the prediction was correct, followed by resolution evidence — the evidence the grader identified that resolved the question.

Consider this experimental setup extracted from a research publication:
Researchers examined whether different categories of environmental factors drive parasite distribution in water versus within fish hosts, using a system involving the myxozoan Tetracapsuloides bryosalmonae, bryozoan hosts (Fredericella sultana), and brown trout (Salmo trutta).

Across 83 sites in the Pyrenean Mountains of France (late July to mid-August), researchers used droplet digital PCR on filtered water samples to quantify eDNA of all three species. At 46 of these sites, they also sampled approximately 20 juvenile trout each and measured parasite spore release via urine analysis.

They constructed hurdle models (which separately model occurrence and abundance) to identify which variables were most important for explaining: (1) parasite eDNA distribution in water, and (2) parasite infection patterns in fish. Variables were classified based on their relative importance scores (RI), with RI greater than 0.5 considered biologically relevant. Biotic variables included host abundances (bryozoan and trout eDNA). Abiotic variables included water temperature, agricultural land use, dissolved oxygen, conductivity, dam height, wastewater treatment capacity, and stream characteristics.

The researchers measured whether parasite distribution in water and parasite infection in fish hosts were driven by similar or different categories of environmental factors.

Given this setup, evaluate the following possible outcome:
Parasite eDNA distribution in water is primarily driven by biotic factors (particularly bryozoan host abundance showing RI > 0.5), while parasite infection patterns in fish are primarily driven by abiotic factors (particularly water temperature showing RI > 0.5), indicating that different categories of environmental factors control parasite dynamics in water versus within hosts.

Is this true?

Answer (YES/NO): YES